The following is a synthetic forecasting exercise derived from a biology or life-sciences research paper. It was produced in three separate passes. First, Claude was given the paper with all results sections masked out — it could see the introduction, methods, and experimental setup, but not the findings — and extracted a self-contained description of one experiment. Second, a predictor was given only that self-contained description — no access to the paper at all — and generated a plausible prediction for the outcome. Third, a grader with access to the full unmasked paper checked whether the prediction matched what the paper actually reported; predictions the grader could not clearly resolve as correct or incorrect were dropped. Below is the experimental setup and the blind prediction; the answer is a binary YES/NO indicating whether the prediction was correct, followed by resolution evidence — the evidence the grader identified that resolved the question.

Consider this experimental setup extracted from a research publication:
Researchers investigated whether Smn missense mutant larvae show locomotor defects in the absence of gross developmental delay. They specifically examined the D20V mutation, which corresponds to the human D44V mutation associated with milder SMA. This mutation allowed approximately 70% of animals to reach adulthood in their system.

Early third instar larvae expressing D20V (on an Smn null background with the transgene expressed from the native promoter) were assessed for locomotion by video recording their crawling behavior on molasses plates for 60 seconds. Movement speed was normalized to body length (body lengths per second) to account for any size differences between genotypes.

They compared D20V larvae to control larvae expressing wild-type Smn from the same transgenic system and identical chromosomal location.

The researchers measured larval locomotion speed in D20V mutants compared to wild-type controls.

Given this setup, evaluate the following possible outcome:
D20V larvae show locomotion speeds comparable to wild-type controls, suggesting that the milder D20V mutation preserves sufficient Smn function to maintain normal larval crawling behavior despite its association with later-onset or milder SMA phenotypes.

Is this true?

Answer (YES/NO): YES